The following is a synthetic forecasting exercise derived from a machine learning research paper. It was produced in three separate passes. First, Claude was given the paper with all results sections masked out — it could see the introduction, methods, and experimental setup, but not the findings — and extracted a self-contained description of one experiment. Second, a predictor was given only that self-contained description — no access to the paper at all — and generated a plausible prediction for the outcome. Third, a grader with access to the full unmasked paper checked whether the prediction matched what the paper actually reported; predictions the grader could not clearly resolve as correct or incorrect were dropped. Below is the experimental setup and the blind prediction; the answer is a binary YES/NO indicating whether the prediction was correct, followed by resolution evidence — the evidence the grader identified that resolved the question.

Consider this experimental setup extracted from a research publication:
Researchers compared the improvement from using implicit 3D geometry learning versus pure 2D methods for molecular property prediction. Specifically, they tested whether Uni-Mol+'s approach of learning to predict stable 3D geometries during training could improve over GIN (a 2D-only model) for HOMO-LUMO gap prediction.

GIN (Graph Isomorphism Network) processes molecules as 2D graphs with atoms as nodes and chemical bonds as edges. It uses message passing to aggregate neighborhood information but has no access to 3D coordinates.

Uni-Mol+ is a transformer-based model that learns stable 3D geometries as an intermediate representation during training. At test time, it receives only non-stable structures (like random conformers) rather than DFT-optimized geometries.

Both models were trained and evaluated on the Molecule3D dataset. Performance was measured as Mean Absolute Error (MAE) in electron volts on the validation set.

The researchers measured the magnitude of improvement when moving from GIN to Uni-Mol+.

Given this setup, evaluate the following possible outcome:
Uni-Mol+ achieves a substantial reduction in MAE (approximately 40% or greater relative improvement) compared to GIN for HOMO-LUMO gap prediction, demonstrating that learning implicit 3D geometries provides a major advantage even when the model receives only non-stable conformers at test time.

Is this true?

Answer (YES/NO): NO